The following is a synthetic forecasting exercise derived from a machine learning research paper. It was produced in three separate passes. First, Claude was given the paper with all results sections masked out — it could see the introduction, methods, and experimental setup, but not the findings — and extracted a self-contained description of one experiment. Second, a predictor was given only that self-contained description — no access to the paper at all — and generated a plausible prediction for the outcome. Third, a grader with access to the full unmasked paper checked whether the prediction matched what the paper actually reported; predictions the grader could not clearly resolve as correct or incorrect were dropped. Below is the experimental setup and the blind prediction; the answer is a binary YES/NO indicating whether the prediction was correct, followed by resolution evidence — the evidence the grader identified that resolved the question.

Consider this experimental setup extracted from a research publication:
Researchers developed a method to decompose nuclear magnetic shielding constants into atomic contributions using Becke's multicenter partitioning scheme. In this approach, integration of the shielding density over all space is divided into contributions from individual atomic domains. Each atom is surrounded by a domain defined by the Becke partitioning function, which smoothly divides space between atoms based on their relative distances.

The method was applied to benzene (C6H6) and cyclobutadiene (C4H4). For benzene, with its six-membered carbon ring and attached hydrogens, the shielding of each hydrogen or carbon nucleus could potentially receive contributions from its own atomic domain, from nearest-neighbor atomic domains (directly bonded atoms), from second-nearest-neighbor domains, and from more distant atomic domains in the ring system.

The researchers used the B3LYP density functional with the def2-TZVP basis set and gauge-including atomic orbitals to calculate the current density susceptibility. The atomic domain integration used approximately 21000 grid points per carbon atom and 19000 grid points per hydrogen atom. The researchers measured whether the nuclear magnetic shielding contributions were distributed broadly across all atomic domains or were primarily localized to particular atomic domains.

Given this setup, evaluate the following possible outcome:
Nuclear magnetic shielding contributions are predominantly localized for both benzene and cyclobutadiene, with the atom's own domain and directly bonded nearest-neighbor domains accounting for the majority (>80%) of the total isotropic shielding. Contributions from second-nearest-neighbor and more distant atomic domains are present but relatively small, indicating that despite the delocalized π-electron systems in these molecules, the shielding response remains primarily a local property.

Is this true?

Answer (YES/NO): YES